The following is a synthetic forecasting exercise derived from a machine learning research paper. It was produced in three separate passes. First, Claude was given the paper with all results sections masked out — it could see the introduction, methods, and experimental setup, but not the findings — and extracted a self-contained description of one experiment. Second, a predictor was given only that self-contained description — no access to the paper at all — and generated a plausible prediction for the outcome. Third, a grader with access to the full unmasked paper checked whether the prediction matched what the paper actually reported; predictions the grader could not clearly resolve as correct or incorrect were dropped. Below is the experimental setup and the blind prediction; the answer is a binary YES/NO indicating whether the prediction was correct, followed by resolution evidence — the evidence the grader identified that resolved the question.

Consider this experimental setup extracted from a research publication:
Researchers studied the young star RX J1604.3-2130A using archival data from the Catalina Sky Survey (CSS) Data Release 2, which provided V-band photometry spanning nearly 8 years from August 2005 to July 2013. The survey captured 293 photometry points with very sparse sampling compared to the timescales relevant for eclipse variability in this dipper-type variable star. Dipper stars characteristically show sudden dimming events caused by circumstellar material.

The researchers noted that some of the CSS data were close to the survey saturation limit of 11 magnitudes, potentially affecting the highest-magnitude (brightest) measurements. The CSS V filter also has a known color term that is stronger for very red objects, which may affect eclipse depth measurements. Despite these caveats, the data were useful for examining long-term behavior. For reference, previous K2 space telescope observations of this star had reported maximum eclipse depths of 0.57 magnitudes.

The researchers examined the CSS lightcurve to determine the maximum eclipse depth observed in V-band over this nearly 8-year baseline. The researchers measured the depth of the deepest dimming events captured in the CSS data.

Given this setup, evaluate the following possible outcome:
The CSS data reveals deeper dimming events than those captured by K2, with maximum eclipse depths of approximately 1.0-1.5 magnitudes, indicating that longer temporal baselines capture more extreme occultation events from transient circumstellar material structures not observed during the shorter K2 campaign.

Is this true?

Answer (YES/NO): YES